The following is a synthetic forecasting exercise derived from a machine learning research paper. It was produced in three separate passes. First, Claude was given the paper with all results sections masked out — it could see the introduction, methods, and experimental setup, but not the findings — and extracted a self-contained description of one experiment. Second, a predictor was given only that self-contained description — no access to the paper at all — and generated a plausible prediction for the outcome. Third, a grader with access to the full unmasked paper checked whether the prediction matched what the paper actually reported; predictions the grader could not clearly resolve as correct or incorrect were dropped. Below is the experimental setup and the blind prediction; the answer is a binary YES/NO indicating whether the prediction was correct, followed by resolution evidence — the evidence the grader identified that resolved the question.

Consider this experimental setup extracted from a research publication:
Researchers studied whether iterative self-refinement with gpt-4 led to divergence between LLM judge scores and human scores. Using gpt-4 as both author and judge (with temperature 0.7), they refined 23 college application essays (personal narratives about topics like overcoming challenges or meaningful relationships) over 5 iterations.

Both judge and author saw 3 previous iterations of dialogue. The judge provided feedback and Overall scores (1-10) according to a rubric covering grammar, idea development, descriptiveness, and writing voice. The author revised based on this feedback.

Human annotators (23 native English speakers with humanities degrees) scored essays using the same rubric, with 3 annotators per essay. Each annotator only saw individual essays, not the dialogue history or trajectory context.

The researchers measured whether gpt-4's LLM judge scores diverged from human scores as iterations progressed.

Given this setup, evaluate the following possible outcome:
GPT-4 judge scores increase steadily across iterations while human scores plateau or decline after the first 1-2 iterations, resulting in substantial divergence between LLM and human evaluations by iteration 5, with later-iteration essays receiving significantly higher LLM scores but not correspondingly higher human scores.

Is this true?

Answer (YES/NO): NO